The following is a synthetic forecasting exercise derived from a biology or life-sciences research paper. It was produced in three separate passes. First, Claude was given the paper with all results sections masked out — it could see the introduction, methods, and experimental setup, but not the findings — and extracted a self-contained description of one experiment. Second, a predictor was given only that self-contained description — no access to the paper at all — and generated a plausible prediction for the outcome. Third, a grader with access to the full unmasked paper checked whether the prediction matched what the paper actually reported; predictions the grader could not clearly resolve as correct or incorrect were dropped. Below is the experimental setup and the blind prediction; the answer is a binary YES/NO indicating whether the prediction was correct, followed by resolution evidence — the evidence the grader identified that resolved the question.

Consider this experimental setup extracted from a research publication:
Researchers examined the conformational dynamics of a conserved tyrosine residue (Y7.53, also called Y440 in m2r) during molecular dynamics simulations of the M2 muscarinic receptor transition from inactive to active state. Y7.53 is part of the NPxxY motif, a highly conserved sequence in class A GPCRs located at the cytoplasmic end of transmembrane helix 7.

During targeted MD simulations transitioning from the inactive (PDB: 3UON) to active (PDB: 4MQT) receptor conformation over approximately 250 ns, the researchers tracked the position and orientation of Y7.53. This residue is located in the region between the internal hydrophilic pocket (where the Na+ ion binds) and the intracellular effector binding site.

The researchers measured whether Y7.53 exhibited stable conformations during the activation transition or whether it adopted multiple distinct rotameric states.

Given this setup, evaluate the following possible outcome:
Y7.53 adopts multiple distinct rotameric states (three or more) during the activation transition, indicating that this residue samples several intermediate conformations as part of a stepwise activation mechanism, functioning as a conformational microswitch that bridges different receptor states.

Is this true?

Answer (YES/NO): NO